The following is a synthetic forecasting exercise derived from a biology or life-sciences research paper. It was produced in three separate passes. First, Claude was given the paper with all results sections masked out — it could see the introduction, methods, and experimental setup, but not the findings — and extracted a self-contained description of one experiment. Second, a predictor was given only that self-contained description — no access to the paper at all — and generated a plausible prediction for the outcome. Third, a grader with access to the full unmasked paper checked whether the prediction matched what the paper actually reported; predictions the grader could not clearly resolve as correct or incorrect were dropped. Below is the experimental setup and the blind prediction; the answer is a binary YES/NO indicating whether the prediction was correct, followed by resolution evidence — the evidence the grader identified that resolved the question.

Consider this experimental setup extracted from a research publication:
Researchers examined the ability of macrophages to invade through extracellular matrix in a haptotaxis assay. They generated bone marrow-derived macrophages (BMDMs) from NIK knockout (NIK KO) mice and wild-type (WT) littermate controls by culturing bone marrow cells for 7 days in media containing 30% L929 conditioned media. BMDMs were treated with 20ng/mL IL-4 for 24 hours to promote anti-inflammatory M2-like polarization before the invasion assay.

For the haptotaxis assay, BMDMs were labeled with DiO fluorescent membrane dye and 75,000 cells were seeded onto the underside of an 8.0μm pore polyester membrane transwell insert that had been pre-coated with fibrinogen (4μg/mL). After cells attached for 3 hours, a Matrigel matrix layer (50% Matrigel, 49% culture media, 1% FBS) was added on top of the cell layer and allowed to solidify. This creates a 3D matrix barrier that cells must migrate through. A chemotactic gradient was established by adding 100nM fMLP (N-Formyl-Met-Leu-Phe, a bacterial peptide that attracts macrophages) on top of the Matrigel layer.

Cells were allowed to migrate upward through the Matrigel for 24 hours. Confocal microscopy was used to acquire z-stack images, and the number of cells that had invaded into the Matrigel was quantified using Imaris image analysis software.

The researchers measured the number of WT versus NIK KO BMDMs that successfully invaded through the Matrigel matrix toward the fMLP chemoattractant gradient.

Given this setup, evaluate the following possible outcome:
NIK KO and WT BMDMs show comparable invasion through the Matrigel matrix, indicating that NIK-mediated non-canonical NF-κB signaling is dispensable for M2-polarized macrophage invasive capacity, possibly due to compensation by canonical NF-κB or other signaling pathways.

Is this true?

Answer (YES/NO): NO